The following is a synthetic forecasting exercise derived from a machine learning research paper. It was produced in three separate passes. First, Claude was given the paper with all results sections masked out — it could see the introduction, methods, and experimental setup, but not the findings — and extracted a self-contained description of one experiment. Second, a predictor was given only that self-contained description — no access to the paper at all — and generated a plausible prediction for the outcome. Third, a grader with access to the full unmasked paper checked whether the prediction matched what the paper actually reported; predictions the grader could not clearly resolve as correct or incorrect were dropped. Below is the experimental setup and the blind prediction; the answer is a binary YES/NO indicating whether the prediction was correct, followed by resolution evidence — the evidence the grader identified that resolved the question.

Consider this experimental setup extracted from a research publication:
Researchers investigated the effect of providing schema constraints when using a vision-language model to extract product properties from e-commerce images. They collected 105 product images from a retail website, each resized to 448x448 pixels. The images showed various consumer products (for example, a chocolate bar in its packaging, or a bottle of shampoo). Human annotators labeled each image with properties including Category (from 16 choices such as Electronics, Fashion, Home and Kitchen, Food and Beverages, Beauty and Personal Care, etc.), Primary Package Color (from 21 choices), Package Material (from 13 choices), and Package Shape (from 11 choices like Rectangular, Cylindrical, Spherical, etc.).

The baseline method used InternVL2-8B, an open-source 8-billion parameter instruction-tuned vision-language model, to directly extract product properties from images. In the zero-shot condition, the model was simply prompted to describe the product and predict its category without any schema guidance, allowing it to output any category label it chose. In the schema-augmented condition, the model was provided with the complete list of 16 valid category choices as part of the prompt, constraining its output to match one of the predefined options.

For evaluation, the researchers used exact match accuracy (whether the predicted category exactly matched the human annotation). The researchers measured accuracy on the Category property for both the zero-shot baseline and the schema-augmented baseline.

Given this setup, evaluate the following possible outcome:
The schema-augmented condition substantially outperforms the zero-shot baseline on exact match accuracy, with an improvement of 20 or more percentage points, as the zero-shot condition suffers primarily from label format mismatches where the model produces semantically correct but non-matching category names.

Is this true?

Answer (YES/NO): YES